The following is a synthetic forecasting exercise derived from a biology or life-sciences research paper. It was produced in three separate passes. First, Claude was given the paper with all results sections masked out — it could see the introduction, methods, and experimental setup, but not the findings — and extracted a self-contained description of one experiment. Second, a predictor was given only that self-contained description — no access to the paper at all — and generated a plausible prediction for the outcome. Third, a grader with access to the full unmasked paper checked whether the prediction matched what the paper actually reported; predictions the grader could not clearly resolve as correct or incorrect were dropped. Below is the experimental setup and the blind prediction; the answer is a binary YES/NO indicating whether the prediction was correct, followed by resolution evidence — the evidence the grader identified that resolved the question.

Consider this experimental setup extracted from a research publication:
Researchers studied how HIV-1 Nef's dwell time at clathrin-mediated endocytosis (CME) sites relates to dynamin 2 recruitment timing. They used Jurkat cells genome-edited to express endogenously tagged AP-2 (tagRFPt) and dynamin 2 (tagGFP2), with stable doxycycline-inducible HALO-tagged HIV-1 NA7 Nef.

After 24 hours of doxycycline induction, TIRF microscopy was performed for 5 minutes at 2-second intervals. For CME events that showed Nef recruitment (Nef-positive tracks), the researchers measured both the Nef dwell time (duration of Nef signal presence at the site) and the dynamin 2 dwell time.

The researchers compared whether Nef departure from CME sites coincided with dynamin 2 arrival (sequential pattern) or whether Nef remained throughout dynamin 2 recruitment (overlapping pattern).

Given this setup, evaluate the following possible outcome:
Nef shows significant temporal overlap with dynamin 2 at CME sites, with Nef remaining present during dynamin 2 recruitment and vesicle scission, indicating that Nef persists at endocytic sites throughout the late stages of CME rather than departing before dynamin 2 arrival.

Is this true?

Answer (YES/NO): YES